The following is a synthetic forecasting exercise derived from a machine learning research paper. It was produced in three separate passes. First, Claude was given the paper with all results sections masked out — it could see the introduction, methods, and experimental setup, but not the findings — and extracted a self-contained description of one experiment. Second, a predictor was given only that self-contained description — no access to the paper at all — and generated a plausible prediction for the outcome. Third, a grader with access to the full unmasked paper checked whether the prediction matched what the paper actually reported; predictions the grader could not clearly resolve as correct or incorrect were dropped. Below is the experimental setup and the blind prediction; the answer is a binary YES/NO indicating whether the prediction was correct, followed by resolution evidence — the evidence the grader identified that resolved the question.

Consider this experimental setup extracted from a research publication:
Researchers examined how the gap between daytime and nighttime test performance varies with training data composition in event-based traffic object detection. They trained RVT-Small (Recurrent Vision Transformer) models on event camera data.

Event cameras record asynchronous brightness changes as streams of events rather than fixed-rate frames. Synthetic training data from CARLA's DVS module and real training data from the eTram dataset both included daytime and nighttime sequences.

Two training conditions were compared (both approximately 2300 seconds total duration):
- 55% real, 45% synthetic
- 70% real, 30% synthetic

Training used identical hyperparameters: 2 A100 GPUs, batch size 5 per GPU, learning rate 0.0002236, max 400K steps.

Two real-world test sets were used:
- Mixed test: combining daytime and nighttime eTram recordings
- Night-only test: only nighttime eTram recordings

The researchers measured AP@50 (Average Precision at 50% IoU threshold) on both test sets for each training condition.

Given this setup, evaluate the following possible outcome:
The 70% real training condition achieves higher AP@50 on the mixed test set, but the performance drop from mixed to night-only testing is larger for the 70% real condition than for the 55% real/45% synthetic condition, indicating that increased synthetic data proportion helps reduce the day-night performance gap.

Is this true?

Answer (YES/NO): YES